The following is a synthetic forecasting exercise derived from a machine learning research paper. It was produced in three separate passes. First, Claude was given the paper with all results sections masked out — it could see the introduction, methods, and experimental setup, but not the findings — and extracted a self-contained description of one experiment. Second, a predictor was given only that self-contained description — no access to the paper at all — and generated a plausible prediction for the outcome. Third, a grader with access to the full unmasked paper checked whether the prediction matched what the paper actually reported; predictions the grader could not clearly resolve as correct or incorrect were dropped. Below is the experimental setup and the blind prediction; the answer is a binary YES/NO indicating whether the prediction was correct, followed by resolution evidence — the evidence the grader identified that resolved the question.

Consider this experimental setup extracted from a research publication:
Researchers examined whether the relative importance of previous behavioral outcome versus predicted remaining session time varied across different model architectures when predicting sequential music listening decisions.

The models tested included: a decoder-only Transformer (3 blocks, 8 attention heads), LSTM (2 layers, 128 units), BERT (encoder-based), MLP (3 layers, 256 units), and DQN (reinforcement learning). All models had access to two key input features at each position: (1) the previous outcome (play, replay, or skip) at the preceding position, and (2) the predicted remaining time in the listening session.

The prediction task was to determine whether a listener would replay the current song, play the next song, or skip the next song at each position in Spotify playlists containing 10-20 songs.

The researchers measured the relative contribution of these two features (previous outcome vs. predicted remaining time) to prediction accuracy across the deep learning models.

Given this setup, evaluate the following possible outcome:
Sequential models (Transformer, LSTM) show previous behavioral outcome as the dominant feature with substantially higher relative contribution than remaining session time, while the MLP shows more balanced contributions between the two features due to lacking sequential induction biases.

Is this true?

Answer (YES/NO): NO